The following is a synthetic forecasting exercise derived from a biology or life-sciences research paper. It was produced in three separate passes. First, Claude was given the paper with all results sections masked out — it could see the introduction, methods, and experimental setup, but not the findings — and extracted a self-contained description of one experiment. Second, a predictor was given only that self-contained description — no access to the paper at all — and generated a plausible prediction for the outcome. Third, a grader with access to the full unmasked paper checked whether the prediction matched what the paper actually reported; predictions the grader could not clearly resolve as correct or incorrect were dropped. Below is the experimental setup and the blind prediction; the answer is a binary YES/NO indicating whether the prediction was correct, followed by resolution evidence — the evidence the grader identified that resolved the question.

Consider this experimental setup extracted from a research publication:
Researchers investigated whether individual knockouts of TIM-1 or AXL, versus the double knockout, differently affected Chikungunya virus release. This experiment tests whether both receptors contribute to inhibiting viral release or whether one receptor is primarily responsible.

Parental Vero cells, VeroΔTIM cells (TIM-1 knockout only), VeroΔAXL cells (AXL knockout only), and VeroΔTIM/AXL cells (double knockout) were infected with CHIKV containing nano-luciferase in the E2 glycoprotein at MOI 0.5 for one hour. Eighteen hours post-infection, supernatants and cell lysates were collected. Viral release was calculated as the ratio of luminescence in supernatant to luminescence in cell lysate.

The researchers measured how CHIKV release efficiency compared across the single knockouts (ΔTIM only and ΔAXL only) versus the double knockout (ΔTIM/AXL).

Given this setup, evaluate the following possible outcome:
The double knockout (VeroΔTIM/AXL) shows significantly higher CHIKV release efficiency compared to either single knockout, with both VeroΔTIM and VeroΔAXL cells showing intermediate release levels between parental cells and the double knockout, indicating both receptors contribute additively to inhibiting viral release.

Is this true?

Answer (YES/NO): NO